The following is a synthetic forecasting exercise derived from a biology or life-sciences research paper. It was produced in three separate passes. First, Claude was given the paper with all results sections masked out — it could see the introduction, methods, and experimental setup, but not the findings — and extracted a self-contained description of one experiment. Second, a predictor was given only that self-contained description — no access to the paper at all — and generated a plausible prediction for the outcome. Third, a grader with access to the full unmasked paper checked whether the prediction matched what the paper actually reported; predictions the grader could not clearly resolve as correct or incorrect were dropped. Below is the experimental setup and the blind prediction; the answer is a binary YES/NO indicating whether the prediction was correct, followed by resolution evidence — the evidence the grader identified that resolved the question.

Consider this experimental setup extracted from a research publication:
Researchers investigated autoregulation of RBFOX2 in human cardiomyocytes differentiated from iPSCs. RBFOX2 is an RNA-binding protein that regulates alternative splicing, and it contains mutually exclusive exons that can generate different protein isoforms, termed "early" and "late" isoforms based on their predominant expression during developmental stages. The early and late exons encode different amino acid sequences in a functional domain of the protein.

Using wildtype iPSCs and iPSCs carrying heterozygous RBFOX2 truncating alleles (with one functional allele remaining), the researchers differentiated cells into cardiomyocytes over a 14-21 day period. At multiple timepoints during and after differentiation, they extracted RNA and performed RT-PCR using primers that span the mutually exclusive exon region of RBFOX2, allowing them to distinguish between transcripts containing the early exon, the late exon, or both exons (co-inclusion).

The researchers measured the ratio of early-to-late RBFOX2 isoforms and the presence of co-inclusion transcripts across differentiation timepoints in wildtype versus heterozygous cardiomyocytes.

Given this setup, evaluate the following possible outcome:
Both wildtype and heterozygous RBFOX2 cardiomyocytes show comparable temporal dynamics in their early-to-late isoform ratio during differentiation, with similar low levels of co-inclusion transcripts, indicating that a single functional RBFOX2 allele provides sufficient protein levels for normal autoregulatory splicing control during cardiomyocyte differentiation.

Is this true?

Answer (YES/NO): NO